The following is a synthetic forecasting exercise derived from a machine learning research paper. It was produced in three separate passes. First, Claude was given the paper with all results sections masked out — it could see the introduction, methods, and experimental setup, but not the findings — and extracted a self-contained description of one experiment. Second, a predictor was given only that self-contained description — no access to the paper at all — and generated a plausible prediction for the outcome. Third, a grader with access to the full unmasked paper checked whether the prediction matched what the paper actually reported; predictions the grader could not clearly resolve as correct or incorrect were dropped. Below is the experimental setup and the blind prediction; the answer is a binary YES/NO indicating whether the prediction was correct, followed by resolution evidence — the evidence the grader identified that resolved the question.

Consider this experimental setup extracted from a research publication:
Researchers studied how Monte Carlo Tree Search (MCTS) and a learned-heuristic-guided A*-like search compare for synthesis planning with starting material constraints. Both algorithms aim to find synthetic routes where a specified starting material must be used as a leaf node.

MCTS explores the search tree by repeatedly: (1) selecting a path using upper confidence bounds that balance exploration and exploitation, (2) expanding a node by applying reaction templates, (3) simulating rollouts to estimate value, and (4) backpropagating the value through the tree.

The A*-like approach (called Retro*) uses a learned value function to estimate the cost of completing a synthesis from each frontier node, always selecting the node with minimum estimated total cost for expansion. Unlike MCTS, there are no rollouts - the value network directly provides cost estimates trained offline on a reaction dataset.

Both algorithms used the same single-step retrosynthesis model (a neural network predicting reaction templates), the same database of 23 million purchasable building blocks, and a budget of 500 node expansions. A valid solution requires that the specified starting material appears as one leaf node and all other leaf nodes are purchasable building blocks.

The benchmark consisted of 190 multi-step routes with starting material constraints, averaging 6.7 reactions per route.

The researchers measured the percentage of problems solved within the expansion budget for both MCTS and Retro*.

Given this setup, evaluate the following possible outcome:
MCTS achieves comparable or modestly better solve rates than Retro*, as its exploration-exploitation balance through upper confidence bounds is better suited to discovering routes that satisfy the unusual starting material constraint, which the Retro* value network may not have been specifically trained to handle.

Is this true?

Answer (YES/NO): YES